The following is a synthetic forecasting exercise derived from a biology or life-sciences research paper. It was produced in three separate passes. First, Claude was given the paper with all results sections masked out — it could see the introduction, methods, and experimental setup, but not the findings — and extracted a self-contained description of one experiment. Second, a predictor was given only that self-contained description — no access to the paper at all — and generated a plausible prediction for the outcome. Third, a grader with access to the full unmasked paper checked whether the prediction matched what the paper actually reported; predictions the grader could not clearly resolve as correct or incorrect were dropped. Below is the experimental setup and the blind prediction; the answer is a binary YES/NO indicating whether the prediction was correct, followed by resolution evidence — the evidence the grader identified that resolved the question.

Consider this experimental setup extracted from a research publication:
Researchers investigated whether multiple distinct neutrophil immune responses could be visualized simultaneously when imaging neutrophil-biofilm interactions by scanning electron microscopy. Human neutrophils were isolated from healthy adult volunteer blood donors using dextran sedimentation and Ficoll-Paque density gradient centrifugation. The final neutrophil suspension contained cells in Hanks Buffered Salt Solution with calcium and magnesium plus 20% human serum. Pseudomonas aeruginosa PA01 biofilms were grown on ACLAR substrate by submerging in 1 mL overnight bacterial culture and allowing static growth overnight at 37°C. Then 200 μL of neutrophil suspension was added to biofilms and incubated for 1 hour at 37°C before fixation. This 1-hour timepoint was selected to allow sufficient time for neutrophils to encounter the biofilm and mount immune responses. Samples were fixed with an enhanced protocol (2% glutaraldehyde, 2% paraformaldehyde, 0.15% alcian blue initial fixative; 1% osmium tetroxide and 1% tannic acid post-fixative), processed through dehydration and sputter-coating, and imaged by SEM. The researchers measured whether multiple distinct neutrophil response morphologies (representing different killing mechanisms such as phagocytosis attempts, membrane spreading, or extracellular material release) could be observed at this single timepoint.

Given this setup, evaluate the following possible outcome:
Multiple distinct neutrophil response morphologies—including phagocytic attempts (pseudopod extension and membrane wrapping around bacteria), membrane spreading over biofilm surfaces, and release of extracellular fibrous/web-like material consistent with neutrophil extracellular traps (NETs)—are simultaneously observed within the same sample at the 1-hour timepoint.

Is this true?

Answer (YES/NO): YES